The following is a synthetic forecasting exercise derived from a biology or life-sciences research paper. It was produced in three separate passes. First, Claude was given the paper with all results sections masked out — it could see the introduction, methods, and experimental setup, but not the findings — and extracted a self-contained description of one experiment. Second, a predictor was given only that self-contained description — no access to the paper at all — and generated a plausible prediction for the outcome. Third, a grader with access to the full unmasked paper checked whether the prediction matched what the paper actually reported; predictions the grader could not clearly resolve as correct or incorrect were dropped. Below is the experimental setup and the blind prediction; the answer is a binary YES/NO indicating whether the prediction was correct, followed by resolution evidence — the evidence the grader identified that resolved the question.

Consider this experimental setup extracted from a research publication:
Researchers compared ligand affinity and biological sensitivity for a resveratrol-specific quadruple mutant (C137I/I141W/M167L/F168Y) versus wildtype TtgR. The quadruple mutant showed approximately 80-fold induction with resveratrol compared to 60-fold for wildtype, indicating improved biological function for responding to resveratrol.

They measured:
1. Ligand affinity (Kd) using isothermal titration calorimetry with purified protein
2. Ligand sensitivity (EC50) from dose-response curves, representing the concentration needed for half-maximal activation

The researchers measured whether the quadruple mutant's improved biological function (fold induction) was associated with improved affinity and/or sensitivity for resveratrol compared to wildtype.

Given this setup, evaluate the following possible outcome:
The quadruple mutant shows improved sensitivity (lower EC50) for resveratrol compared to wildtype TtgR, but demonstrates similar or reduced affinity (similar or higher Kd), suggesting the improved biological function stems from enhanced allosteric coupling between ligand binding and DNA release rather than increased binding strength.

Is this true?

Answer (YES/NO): NO